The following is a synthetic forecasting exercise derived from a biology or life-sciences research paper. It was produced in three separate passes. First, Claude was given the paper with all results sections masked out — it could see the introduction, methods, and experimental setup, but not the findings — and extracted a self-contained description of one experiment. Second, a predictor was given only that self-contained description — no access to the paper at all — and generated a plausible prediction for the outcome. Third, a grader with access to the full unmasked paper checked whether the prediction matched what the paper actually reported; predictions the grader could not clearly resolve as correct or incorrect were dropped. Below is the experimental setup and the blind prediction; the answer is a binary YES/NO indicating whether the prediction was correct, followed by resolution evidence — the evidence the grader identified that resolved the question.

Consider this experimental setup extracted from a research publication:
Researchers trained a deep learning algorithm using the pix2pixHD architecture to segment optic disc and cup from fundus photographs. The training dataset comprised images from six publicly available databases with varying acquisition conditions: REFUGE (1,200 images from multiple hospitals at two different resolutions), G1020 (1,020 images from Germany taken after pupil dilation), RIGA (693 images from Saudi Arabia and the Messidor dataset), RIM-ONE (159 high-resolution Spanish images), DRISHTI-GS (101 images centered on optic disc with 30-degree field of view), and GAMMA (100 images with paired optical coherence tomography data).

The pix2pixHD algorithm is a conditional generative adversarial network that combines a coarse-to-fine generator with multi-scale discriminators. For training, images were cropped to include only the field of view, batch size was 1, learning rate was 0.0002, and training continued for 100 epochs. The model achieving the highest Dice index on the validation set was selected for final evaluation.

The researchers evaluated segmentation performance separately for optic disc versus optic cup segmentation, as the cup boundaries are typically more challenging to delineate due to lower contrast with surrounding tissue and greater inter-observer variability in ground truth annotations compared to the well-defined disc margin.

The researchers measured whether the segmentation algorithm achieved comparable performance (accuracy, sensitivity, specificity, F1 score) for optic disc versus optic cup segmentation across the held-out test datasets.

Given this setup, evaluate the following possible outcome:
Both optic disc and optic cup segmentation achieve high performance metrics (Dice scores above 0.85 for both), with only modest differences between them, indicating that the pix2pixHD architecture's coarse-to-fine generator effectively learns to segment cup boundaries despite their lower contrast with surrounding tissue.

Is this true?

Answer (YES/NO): NO